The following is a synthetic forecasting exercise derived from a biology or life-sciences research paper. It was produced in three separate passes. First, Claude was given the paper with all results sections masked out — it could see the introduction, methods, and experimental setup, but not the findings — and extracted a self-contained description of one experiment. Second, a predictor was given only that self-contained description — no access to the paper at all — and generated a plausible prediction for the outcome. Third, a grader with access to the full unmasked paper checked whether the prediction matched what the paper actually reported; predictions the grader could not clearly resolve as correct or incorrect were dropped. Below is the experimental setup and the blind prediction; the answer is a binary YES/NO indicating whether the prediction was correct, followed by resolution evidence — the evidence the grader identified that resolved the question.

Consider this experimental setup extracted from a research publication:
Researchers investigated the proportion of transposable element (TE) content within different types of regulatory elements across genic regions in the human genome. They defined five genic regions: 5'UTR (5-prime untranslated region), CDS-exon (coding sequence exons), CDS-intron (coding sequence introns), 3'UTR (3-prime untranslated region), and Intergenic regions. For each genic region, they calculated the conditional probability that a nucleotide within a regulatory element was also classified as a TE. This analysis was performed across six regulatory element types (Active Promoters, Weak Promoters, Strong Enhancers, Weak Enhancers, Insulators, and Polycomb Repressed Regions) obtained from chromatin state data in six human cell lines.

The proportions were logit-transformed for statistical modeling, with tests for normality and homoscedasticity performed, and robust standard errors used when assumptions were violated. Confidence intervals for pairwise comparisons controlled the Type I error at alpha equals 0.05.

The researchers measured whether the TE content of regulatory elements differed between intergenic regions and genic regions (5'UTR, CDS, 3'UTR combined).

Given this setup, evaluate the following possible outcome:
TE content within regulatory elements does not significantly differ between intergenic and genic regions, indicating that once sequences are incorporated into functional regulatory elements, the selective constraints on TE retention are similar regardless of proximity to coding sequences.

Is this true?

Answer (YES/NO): NO